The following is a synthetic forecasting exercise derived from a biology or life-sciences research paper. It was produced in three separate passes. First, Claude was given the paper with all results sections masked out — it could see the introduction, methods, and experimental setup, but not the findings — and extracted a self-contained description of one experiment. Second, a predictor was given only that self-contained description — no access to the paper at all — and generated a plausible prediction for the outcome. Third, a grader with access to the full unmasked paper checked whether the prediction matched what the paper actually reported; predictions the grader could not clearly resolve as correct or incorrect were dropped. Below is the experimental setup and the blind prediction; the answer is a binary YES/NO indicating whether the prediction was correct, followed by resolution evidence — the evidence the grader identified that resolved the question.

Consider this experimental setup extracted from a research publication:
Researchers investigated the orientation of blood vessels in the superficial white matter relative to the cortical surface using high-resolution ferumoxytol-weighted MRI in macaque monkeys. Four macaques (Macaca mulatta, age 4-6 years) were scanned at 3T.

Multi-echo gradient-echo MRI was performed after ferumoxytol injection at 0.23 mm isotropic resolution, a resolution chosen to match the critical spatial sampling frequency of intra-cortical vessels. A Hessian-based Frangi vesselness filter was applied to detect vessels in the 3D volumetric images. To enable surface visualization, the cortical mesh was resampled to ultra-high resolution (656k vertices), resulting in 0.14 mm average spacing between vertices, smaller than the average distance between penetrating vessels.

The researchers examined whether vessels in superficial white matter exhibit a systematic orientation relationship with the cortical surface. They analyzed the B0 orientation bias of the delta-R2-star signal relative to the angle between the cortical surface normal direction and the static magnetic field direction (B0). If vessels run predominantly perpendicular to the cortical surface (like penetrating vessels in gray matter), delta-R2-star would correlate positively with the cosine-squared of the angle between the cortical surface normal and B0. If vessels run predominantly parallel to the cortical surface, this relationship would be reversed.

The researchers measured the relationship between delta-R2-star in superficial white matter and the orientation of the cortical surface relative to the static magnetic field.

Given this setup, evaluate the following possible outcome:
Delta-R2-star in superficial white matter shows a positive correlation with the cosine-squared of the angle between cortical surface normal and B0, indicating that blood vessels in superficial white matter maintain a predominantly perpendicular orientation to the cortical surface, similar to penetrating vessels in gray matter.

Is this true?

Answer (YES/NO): NO